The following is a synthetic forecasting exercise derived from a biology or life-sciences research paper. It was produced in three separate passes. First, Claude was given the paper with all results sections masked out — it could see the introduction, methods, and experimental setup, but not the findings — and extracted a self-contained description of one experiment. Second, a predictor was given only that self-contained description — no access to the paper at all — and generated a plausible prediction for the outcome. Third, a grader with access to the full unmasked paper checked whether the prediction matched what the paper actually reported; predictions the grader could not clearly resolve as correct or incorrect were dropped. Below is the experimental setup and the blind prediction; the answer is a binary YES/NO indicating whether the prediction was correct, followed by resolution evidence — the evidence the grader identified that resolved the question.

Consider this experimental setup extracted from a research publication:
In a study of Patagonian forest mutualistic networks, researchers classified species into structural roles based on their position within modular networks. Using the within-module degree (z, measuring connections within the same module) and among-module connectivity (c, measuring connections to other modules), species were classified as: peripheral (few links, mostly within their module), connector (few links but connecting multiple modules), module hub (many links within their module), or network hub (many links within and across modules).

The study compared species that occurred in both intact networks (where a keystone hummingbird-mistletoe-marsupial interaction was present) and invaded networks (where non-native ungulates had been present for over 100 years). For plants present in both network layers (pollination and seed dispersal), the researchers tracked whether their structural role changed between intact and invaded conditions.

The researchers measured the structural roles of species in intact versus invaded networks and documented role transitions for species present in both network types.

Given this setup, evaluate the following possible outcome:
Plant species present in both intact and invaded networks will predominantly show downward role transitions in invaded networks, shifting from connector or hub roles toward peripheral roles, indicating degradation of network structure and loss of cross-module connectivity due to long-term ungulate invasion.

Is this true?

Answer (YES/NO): YES